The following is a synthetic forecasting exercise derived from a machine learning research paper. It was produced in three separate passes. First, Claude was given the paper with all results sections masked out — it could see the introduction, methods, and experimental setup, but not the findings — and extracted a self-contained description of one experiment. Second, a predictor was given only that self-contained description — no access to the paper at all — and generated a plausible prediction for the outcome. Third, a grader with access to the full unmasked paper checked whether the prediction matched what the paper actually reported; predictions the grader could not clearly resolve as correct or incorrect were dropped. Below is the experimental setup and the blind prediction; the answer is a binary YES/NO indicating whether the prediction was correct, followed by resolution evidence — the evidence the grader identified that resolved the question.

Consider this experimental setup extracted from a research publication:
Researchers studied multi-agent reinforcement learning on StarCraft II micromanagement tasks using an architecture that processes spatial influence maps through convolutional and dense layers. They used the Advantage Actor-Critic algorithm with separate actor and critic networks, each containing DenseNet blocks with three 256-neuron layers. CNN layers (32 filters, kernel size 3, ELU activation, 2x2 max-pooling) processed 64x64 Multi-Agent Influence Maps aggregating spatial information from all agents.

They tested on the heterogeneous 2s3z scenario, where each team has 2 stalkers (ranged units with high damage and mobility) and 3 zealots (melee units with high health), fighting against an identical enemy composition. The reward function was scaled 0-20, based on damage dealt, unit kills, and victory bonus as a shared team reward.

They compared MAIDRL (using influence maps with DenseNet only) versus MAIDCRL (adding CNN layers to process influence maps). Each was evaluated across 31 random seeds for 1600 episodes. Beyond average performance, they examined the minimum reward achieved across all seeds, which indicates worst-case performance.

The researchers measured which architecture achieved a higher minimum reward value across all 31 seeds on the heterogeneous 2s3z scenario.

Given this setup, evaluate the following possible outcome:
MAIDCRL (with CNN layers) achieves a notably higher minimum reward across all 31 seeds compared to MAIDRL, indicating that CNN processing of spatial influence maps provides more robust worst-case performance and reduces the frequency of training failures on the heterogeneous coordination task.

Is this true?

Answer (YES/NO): NO